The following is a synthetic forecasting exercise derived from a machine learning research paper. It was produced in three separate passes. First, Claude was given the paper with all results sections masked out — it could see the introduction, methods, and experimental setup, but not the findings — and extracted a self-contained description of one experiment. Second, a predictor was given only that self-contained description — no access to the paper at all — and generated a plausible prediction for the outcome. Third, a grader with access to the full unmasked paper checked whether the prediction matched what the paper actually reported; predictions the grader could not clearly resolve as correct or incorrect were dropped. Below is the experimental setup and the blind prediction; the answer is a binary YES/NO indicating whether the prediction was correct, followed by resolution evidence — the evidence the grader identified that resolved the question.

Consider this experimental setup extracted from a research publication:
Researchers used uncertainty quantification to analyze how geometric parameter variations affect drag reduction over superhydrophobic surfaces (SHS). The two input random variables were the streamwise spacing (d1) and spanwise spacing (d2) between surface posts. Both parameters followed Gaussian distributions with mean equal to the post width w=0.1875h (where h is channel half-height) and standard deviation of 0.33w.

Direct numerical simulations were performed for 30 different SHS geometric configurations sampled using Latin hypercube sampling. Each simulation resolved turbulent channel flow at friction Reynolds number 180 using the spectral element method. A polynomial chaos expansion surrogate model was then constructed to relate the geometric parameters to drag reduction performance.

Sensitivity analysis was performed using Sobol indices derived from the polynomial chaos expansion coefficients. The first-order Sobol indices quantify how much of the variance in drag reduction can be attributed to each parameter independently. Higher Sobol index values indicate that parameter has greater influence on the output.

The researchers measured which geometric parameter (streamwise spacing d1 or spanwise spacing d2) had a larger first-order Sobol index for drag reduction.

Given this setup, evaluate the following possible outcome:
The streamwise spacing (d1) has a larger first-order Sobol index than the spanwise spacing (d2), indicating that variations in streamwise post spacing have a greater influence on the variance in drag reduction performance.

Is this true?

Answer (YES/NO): NO